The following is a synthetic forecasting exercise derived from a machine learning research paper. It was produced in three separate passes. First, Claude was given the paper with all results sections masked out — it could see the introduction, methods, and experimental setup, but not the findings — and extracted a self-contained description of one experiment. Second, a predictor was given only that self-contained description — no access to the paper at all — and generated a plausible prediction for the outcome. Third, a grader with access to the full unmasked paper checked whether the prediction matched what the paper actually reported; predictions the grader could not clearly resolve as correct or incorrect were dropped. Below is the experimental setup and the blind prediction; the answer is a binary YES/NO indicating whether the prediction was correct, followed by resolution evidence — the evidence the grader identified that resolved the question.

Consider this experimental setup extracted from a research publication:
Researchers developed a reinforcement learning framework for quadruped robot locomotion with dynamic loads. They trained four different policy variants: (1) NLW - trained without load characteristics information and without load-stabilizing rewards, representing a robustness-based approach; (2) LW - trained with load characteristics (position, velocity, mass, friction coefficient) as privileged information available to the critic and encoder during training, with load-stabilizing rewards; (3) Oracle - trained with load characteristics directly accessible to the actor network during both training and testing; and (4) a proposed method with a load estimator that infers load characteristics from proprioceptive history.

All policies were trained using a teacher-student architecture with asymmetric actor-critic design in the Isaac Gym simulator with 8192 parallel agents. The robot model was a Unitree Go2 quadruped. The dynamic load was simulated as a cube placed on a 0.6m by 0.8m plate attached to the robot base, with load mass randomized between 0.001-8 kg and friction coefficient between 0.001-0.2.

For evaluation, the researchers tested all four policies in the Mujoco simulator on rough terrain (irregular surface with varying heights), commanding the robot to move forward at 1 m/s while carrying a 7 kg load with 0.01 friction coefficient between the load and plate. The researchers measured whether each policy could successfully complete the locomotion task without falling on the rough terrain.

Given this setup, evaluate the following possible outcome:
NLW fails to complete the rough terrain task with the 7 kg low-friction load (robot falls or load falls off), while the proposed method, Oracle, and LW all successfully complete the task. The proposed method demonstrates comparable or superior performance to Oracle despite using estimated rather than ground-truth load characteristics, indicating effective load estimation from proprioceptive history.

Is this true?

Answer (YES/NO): NO